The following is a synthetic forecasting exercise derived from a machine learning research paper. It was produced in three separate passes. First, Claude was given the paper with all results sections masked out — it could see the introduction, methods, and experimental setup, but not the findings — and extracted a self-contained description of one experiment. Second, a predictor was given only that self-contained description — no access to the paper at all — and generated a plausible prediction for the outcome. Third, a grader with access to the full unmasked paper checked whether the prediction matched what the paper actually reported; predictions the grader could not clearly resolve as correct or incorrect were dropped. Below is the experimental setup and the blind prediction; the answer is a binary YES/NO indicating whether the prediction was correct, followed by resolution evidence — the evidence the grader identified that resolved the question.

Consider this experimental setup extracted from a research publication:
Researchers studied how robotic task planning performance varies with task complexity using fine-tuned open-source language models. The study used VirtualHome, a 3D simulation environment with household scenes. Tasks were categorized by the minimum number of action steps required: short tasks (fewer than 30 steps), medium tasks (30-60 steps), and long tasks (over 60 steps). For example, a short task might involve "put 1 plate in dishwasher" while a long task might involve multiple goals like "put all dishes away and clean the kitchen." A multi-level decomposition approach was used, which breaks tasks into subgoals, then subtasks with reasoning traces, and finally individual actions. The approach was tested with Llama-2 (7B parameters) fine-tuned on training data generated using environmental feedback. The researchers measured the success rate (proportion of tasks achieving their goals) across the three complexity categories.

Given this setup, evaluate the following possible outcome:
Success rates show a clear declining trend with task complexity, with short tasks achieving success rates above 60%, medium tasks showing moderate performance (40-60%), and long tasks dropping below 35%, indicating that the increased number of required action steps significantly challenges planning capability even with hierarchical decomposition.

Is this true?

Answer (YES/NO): NO